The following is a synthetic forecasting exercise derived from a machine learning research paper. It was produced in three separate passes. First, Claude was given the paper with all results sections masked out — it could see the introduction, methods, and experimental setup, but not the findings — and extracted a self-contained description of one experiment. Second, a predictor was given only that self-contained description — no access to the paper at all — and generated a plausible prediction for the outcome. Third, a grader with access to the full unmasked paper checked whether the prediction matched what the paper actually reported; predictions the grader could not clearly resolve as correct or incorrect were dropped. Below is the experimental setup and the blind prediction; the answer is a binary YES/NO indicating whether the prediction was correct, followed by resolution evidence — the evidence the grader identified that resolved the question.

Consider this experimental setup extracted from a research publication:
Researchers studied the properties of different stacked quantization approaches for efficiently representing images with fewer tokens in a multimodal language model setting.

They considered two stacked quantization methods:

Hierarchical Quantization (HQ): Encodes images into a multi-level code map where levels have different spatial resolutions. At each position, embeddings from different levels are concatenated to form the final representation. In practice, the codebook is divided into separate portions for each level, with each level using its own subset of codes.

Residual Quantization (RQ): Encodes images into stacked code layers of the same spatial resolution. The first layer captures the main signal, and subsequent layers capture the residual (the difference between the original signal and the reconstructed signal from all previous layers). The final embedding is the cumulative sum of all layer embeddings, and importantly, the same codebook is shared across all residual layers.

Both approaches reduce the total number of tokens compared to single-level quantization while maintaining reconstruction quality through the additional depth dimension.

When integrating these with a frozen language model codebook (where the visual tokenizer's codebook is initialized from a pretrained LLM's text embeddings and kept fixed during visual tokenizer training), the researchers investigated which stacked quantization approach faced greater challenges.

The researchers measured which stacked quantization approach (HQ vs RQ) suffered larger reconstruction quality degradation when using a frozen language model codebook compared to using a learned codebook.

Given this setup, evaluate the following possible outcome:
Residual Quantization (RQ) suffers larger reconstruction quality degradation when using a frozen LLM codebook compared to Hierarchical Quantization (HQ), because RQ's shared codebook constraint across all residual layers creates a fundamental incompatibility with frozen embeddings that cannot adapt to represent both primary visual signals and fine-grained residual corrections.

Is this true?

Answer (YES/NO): NO